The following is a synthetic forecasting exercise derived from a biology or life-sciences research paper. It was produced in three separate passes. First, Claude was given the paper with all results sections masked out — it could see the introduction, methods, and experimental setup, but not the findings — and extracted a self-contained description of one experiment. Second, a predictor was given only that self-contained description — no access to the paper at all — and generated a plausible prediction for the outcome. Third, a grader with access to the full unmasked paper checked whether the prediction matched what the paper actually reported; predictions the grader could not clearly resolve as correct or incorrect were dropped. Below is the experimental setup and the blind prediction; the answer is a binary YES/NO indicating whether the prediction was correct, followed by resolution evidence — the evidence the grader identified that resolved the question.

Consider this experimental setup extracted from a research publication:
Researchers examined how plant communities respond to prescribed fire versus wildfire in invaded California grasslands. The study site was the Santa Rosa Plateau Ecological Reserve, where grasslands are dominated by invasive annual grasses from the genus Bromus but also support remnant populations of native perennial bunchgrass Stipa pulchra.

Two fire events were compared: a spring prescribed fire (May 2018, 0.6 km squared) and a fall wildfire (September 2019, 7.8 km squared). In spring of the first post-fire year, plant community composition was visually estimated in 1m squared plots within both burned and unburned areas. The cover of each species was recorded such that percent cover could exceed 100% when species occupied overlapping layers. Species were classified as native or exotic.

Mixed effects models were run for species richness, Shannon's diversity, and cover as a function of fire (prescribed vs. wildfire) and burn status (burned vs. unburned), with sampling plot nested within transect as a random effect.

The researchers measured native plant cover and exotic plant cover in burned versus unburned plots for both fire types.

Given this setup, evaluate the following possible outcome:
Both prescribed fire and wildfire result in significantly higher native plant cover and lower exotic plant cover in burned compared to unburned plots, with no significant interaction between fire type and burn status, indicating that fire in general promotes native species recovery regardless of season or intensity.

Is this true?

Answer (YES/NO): NO